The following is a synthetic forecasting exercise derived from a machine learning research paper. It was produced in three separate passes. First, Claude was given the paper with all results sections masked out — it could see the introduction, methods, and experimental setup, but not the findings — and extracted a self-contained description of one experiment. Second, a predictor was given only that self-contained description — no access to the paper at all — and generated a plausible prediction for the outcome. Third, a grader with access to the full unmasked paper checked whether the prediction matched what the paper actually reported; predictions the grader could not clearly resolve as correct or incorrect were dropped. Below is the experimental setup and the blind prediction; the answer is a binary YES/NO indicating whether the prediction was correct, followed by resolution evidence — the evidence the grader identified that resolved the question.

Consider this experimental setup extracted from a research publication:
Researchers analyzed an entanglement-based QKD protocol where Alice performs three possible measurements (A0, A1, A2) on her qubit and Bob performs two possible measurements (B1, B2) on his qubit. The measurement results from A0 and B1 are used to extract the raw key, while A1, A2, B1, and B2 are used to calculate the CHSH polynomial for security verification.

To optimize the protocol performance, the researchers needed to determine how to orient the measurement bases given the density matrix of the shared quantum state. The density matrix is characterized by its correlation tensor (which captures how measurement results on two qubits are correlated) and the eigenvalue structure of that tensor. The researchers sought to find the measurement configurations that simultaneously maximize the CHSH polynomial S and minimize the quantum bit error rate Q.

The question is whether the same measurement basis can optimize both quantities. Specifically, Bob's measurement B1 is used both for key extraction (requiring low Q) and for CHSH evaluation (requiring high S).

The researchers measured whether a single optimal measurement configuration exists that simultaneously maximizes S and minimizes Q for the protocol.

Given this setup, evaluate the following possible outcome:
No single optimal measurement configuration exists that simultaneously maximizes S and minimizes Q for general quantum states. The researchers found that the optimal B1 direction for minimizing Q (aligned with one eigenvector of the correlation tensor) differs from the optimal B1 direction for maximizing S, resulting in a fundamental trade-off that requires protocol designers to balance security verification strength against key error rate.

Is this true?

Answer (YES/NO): NO